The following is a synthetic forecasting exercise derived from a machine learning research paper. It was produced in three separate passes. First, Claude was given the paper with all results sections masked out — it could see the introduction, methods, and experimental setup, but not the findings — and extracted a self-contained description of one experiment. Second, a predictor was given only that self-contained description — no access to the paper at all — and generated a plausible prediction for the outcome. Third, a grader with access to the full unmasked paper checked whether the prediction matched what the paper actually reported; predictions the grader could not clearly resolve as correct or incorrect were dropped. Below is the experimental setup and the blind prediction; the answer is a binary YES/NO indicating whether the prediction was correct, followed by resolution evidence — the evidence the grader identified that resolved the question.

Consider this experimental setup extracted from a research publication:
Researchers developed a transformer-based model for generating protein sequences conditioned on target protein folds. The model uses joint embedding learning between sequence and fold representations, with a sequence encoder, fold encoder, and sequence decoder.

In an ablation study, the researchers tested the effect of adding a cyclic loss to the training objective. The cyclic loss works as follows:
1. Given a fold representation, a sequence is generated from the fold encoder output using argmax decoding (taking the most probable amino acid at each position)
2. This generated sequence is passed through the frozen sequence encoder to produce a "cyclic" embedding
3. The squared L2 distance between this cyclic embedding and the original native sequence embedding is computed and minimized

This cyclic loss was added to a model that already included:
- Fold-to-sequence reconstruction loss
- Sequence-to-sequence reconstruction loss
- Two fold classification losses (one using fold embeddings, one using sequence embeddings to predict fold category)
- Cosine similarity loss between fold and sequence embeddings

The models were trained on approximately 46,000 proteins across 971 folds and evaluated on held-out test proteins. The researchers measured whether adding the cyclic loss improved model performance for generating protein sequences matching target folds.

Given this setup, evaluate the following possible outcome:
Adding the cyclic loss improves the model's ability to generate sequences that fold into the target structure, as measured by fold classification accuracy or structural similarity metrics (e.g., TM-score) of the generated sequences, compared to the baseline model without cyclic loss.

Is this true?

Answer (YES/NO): NO